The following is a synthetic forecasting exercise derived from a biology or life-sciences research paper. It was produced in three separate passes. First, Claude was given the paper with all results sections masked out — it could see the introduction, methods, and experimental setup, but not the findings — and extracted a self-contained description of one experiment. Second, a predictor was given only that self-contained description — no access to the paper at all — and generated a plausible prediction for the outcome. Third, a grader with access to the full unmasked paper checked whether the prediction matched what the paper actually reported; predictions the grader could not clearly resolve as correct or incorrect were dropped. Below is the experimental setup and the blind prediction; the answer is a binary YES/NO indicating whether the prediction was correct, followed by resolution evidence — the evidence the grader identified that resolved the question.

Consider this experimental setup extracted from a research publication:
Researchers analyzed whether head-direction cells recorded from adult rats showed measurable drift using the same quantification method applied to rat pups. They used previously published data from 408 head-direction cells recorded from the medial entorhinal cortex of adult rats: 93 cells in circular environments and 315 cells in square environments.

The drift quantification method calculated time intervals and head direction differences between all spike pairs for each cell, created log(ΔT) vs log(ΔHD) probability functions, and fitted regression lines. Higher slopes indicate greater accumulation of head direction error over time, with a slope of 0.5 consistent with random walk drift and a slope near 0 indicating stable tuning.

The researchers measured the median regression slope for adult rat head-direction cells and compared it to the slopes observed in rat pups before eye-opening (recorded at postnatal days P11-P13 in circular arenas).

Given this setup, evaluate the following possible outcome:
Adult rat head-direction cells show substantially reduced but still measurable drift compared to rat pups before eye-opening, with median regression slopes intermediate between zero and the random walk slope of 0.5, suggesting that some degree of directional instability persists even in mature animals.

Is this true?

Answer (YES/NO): NO